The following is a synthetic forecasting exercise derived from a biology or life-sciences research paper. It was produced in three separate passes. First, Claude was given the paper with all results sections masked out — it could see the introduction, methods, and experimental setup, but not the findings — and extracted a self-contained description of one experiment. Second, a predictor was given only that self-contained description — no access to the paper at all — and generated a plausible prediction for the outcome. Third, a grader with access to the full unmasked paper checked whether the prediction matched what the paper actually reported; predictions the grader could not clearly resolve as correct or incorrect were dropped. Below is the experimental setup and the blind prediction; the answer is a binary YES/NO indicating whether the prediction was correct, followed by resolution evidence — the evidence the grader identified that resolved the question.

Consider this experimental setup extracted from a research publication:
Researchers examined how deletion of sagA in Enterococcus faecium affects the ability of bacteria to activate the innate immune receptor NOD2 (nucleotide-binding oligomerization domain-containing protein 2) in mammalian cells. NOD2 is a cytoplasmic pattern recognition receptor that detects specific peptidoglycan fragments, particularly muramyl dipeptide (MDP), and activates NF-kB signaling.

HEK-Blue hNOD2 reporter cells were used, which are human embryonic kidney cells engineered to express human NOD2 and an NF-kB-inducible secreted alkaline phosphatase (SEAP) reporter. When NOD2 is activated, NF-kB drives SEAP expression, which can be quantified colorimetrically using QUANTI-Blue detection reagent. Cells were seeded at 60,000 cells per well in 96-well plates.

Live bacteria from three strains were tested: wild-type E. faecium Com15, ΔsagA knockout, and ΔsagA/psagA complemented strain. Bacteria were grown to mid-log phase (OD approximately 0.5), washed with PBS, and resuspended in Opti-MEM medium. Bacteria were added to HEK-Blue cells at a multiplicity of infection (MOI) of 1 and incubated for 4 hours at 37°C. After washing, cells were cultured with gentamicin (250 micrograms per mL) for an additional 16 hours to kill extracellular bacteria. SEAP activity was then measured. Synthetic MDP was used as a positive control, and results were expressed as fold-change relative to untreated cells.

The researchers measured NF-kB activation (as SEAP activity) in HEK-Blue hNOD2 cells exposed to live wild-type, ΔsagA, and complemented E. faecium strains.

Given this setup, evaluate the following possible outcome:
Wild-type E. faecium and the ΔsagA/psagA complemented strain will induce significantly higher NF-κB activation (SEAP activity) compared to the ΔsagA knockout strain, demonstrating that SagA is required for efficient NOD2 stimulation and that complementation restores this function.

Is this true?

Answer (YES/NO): YES